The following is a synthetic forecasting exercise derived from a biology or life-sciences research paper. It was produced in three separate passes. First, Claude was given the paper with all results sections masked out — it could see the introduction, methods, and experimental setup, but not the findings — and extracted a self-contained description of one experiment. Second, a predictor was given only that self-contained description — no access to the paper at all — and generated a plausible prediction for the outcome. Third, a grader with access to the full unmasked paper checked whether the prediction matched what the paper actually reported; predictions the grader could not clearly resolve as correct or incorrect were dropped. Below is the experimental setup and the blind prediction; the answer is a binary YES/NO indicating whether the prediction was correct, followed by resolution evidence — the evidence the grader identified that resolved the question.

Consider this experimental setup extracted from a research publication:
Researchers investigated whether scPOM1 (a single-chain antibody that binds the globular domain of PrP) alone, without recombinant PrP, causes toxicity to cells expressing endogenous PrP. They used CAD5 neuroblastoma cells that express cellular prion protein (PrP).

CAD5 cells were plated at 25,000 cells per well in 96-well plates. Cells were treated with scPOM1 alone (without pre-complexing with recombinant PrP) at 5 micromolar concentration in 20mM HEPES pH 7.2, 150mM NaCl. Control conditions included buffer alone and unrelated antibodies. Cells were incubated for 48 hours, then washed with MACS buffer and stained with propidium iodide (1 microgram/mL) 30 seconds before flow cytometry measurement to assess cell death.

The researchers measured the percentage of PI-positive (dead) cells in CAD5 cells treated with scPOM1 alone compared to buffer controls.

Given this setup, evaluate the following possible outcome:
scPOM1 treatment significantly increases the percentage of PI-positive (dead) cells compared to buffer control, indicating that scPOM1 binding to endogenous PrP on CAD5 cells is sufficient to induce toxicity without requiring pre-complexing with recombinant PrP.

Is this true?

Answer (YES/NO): YES